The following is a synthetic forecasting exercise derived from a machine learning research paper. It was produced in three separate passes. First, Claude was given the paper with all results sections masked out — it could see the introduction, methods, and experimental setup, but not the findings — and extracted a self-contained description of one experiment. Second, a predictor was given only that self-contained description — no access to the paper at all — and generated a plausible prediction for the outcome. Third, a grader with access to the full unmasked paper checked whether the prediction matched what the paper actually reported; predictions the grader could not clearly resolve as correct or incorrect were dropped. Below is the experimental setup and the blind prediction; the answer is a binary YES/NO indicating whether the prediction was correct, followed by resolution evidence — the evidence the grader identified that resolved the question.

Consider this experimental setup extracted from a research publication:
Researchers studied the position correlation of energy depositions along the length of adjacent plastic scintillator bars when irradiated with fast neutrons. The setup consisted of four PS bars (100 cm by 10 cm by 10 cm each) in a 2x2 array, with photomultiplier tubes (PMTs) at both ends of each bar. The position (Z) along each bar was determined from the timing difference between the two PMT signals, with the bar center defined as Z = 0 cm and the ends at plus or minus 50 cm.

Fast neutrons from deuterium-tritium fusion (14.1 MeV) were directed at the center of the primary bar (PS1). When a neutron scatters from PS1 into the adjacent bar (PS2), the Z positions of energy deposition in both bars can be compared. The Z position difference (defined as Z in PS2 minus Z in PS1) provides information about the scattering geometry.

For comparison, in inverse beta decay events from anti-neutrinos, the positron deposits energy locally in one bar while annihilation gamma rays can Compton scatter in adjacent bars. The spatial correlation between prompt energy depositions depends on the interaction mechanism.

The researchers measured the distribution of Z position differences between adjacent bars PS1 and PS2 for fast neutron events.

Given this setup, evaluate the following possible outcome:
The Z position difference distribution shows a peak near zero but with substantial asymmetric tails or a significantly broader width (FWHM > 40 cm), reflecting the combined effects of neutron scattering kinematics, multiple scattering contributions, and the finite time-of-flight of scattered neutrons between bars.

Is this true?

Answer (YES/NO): NO